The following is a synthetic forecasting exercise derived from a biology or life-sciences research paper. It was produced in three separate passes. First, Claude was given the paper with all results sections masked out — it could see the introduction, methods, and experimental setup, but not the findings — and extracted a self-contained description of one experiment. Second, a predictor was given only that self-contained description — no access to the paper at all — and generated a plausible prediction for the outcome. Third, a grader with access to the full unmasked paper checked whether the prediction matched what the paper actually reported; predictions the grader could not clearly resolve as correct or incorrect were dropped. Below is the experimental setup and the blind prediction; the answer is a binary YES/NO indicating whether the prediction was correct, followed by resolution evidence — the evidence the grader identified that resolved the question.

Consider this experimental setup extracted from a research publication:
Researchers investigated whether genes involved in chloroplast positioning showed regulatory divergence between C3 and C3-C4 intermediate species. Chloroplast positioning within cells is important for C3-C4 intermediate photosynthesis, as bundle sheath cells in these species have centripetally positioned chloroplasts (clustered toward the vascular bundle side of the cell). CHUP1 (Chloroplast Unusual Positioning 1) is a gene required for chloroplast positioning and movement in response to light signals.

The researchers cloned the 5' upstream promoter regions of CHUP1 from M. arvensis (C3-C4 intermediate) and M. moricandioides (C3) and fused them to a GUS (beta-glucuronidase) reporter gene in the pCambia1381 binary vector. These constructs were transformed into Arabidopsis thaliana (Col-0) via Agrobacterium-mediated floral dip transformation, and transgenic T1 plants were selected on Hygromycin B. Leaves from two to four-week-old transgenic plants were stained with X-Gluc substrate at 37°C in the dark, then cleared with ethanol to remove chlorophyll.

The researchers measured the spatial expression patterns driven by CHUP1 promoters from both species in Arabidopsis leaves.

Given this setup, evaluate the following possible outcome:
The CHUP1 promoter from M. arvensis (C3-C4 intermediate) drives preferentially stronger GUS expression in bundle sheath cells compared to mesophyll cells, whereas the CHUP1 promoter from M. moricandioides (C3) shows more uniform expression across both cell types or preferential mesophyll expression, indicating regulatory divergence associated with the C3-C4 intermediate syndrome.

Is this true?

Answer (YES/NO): NO